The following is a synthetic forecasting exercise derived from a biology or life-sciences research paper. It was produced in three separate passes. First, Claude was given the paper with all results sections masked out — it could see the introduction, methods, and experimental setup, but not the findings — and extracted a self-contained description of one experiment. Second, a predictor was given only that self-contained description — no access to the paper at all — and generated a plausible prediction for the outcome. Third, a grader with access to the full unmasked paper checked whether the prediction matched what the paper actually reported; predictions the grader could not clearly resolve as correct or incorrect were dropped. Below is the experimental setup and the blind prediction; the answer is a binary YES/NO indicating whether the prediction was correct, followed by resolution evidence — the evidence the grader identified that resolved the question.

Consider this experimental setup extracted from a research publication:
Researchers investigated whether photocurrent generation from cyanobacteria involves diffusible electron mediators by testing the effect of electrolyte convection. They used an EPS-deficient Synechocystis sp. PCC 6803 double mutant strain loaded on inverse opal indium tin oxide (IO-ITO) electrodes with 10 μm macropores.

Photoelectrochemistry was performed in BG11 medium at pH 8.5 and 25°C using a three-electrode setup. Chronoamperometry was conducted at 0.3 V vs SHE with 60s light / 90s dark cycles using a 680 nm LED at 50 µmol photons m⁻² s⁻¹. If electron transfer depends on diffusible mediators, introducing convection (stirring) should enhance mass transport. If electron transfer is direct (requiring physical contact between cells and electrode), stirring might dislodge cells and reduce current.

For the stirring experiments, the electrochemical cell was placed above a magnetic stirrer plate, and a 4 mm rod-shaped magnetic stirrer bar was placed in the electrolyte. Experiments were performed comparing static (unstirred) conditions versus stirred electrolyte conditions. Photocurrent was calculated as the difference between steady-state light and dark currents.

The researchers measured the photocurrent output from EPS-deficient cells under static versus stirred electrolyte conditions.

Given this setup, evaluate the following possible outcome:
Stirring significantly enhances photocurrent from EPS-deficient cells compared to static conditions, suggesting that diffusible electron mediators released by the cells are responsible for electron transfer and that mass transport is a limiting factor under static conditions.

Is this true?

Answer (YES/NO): NO